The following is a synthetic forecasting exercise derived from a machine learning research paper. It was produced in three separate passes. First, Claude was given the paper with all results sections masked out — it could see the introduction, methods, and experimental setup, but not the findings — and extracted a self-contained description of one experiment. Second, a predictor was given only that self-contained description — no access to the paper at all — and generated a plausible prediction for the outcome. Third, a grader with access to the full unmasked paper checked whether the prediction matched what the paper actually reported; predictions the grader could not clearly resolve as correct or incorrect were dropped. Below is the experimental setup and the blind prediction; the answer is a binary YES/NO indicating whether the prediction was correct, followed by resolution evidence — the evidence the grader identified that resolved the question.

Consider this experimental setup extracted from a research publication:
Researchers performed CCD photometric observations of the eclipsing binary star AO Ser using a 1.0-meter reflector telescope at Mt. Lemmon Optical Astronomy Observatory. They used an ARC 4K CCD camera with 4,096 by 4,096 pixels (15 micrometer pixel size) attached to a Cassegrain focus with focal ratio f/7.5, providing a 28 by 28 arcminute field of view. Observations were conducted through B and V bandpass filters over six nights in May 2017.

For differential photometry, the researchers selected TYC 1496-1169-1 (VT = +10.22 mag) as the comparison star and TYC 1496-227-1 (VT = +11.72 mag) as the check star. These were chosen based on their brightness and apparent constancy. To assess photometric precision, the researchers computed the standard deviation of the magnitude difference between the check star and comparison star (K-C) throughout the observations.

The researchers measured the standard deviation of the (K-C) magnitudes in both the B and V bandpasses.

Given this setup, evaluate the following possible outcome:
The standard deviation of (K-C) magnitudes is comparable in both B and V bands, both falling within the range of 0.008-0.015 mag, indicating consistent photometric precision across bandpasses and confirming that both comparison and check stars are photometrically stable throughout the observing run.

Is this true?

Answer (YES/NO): NO